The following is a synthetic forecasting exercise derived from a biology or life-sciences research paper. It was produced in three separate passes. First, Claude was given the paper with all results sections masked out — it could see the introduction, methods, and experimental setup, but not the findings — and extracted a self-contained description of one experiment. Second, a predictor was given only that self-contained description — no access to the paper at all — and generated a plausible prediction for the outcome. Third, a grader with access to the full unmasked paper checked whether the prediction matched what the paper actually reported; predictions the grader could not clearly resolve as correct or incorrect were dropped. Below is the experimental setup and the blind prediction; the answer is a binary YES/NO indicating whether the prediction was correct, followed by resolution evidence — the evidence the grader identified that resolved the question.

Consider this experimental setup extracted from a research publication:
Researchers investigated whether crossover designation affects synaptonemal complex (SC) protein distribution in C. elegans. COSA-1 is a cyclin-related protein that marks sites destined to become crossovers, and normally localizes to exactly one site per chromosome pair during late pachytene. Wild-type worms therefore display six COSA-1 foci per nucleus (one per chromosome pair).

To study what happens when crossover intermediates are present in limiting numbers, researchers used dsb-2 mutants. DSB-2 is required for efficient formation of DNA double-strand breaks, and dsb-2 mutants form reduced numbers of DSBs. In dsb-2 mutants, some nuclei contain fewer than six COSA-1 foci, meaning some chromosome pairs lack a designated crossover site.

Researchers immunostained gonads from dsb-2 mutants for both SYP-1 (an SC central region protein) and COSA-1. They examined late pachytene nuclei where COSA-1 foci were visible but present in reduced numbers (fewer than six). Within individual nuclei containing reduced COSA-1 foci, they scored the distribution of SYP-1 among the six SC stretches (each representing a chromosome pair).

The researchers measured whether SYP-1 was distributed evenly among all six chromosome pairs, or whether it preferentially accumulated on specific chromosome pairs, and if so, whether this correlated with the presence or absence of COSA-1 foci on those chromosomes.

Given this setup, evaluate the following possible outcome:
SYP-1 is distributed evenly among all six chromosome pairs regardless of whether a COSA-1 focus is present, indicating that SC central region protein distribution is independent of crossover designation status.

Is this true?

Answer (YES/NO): NO